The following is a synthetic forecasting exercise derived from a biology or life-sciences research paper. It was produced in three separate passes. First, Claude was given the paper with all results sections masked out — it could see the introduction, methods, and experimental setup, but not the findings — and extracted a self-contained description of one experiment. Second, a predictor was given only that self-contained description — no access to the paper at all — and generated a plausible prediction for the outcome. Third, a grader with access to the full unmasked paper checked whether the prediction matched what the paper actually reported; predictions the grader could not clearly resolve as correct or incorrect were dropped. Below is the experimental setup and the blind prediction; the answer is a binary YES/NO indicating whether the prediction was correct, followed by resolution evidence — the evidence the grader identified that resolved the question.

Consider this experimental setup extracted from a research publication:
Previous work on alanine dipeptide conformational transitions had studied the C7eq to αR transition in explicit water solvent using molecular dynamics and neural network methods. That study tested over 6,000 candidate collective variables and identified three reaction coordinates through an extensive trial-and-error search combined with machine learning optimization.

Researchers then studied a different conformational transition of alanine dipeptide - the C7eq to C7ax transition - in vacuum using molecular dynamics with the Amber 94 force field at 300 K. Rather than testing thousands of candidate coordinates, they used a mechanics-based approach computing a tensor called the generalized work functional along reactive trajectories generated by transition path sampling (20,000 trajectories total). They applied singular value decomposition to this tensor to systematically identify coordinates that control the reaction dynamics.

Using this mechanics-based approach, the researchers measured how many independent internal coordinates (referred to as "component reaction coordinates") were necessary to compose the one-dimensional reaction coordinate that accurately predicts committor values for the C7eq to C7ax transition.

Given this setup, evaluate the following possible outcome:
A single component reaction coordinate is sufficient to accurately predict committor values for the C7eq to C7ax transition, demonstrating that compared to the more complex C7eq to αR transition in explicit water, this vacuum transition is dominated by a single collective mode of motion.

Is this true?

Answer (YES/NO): NO